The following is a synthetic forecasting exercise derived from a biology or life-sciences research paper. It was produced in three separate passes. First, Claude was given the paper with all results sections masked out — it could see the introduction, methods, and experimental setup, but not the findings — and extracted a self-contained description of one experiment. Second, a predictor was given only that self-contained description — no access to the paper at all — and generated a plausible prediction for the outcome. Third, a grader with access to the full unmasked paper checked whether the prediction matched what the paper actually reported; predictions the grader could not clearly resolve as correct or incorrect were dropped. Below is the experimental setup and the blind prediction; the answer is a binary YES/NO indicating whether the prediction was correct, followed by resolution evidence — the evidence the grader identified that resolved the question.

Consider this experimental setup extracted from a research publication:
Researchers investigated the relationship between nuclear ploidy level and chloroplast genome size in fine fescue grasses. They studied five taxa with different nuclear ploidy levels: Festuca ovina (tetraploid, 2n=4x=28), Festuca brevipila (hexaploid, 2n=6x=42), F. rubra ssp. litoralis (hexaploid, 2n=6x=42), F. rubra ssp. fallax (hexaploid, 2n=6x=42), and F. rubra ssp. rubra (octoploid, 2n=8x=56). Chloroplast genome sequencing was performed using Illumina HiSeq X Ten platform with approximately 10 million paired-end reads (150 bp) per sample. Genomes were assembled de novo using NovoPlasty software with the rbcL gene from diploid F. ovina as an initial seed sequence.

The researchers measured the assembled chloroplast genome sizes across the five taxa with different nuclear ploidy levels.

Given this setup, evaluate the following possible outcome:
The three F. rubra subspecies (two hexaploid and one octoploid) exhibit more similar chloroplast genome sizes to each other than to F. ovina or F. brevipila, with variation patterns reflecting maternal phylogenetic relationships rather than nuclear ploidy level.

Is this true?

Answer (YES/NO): YES